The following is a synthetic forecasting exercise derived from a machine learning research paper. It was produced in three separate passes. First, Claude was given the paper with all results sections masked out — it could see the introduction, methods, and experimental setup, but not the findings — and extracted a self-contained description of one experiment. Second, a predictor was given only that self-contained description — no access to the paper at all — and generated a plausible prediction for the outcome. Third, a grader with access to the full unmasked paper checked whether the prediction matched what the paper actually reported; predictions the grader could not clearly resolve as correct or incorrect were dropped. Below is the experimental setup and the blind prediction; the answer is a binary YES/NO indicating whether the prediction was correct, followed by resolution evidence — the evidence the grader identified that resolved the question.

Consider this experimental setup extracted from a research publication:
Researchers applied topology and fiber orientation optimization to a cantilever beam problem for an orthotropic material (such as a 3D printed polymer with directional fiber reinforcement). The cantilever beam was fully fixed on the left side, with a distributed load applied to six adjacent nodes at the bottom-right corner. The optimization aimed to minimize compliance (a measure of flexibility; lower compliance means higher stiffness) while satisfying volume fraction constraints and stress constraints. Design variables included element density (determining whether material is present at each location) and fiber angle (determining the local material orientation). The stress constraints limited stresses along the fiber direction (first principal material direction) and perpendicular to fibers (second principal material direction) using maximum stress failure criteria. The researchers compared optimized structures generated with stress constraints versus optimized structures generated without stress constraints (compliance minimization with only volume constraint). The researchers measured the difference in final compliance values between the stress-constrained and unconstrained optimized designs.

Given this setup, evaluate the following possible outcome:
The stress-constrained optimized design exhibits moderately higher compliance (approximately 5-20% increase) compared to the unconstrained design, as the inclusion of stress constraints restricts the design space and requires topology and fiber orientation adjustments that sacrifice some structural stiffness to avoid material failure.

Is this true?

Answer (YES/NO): YES